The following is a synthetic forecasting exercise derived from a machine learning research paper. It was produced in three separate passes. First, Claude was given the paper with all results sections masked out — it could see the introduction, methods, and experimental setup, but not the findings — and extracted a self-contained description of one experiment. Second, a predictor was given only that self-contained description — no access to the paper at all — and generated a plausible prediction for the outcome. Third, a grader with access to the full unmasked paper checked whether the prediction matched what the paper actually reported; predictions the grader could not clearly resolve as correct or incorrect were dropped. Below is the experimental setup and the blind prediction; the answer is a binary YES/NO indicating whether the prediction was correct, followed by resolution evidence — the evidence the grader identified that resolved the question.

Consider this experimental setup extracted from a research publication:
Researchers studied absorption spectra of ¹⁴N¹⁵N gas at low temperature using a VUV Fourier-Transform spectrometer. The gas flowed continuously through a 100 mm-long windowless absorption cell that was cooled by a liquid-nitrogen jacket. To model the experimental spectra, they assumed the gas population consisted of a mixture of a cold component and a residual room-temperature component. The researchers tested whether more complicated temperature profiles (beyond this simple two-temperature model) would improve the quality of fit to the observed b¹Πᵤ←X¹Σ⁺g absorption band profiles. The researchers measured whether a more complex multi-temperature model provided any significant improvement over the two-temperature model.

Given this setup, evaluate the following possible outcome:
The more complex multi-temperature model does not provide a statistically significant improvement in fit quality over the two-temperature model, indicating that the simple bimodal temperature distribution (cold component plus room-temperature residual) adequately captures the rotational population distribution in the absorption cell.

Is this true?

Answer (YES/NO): YES